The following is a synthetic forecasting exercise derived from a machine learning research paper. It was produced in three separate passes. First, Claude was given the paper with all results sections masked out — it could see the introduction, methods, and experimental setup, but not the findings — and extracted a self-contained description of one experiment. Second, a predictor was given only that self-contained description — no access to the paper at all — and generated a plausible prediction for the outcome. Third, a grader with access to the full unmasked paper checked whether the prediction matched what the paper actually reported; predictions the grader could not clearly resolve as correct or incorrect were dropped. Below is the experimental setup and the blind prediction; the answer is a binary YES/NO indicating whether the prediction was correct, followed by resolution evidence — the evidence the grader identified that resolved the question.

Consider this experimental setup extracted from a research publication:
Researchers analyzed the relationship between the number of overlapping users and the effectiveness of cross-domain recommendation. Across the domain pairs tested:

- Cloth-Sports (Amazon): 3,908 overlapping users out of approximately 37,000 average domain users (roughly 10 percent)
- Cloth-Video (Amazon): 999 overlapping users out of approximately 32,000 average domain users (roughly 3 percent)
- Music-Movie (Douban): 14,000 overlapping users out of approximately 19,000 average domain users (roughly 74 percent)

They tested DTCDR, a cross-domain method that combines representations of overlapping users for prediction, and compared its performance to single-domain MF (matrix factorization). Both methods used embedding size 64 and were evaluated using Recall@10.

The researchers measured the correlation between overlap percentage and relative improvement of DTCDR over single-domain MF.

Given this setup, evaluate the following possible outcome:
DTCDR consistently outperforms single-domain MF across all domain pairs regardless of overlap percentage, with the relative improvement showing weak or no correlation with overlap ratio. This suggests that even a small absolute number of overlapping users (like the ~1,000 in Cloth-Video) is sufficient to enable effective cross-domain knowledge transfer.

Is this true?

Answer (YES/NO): NO